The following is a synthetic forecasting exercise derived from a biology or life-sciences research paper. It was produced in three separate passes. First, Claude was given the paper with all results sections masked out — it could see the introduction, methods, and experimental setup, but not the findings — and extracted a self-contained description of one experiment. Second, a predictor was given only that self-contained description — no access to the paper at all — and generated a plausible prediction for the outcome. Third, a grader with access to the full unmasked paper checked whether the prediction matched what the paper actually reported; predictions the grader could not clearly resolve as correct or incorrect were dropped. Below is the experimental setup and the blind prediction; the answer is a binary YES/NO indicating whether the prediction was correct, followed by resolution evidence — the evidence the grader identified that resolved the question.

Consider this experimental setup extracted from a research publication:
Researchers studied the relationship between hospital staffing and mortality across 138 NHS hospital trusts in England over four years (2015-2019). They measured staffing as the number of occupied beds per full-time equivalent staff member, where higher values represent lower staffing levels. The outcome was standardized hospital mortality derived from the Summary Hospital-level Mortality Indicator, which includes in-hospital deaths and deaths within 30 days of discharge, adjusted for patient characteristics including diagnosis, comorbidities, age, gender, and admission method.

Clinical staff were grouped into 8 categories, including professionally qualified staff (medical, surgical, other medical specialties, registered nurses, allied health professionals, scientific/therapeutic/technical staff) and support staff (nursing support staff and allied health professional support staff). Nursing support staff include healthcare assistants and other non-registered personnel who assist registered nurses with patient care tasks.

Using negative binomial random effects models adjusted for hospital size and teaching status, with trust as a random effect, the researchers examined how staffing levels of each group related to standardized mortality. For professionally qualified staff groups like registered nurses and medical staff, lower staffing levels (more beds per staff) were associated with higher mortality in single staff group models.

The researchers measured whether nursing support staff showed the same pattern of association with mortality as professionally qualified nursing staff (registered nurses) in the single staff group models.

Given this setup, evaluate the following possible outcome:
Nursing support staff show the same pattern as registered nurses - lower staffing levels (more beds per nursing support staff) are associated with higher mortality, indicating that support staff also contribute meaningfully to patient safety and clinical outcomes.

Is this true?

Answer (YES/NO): NO